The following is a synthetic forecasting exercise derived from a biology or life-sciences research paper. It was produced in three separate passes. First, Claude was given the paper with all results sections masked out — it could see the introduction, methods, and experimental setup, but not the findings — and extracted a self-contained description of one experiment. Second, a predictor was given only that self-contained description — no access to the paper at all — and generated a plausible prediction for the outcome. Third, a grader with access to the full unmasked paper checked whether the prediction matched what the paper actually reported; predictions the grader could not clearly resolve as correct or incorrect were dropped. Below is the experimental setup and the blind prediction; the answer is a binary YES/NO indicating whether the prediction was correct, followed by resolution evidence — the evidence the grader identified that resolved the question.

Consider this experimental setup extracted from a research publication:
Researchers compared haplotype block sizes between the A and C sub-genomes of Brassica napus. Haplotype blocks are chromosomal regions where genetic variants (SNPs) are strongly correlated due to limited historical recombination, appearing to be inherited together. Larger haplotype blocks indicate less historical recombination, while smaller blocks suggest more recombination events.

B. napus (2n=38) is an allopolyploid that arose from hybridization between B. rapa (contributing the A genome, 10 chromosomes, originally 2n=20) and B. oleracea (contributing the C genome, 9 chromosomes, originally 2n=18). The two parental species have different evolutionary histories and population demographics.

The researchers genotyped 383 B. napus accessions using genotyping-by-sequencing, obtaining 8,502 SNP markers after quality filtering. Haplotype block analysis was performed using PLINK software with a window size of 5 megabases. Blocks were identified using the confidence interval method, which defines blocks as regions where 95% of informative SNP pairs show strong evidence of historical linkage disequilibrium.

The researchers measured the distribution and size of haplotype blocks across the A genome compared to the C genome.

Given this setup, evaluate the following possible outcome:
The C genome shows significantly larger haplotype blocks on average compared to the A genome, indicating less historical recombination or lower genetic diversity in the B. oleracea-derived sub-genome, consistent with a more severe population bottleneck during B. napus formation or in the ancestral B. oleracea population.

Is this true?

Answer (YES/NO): YES